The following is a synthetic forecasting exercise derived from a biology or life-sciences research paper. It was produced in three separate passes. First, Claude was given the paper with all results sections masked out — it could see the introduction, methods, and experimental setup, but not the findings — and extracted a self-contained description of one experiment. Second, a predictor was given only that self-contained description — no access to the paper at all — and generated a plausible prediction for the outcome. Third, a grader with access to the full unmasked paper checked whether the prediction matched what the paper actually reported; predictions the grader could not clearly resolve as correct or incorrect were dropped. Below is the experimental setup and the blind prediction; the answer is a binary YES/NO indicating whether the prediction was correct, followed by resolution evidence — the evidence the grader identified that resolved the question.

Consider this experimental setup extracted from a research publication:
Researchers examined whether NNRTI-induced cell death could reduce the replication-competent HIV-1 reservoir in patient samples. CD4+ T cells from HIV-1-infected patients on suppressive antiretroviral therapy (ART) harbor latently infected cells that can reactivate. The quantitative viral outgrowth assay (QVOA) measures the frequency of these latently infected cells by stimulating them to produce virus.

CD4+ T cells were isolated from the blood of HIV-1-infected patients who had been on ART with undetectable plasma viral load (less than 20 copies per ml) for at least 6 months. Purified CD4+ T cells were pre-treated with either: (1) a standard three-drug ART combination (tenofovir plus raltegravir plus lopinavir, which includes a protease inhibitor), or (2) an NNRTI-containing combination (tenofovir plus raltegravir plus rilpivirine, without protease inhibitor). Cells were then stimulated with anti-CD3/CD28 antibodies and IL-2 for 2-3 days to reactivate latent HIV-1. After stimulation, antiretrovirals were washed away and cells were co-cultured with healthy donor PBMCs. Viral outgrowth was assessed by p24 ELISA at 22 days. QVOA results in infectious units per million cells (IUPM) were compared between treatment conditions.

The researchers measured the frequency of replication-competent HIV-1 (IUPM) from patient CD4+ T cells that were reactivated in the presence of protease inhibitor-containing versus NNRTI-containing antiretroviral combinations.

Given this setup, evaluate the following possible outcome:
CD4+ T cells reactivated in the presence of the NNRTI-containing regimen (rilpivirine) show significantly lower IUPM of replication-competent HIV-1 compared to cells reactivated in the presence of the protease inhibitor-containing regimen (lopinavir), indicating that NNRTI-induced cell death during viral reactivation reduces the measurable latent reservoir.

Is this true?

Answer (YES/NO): NO